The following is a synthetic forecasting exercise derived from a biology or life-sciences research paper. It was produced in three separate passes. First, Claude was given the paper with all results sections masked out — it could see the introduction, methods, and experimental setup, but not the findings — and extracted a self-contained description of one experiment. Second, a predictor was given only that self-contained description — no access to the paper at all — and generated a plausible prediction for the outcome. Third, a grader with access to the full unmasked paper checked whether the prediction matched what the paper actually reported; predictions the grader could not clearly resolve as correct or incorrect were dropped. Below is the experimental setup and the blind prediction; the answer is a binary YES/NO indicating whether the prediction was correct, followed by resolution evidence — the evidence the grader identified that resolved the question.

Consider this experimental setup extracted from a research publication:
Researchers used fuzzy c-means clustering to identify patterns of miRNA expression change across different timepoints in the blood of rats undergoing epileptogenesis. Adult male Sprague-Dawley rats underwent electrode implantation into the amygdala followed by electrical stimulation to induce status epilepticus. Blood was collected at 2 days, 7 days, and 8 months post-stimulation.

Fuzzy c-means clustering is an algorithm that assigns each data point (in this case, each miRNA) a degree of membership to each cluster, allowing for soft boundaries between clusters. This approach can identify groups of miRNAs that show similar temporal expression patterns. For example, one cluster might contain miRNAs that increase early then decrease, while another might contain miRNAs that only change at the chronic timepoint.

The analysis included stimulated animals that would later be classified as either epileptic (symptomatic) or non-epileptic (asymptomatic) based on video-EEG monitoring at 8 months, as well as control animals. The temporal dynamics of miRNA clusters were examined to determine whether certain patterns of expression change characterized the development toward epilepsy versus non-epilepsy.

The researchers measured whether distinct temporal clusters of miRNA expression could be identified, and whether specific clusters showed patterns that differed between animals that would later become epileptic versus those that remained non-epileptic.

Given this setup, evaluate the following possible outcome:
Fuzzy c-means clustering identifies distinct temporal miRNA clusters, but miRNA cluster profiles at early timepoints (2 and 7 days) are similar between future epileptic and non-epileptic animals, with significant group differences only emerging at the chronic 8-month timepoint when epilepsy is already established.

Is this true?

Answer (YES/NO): NO